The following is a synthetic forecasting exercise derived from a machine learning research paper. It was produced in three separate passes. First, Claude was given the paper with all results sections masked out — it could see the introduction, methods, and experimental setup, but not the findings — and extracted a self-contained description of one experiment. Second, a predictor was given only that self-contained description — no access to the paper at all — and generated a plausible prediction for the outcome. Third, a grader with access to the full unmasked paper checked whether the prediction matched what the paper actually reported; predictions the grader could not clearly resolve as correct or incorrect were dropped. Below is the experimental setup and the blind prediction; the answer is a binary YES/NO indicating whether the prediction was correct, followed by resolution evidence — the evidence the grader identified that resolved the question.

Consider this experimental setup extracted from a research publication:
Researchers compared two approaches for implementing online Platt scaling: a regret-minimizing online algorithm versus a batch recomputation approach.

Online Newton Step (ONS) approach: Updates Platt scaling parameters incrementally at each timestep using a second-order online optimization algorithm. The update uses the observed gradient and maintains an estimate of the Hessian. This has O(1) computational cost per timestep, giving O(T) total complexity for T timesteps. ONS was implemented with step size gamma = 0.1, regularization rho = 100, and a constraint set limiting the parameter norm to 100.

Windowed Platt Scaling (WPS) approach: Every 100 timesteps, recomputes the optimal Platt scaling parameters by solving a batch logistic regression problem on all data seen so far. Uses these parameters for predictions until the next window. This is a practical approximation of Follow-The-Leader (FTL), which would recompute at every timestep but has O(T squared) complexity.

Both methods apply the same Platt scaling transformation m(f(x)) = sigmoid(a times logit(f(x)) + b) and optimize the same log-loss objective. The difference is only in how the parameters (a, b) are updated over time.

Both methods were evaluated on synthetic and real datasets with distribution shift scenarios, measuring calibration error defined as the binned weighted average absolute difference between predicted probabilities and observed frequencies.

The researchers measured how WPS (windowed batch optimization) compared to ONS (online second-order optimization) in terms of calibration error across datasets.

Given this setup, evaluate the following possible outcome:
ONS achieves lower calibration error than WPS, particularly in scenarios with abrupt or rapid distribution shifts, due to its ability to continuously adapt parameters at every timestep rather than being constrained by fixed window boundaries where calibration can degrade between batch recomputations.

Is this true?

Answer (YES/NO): YES